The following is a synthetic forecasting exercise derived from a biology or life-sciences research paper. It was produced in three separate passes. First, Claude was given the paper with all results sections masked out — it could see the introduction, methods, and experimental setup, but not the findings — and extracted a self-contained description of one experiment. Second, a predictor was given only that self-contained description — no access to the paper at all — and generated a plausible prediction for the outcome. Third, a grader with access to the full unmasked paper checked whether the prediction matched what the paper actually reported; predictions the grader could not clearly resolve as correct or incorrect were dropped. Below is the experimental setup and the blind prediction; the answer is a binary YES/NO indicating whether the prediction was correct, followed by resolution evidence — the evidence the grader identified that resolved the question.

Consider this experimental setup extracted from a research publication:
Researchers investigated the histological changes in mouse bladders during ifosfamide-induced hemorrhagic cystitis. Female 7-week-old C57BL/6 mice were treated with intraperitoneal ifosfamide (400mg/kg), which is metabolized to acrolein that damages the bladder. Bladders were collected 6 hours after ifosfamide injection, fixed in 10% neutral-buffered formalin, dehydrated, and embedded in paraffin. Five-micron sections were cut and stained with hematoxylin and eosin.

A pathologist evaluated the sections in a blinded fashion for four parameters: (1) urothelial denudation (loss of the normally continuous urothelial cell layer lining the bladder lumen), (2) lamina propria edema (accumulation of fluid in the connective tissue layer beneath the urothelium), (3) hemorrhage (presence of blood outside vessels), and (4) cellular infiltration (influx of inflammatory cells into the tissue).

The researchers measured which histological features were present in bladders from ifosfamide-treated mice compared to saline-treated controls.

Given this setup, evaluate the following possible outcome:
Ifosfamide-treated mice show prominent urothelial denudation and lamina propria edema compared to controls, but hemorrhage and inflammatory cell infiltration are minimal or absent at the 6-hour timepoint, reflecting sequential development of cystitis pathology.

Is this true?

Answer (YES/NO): NO